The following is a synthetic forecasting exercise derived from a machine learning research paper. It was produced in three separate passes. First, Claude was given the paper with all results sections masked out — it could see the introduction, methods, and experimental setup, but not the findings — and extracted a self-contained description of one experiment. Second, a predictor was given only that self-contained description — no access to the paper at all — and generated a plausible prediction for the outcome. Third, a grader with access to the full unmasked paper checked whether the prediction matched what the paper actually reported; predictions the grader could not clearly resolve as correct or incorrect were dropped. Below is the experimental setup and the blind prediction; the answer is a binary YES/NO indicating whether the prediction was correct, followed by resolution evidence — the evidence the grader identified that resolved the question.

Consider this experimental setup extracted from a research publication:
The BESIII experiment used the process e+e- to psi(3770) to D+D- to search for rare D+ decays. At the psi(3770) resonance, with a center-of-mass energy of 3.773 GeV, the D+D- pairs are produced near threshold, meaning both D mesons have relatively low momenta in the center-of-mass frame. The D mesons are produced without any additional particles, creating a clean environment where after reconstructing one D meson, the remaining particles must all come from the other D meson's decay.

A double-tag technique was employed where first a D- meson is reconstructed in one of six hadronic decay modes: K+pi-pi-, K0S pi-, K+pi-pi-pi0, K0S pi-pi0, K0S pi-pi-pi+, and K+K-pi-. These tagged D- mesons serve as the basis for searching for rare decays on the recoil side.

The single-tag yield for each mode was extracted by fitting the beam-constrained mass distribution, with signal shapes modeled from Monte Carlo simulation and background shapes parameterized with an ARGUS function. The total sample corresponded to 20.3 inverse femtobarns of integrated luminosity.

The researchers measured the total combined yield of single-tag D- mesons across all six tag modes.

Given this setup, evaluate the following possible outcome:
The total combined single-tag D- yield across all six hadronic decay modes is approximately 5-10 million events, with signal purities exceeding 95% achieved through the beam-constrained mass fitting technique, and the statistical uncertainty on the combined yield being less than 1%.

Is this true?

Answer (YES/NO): NO